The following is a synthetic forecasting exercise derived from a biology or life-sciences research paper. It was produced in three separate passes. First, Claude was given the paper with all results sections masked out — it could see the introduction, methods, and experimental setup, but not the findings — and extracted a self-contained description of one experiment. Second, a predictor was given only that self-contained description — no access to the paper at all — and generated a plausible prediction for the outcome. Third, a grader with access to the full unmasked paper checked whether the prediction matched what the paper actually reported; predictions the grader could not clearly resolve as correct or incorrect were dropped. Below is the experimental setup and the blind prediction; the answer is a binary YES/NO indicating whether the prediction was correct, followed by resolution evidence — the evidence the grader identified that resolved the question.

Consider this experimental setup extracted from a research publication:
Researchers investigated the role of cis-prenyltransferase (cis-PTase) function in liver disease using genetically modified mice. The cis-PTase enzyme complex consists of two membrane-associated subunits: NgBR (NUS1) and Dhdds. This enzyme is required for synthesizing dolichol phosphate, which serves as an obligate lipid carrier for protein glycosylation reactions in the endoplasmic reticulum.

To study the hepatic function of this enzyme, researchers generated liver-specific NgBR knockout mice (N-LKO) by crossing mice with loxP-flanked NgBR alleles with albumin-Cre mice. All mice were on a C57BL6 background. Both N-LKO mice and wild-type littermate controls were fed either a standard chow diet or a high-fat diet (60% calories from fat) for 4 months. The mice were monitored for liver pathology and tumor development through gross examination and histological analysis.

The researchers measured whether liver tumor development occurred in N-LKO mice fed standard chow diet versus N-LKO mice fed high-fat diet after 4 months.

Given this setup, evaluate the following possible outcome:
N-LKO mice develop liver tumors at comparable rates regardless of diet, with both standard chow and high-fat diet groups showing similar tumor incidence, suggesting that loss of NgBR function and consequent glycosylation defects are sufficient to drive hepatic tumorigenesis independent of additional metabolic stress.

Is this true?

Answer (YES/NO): NO